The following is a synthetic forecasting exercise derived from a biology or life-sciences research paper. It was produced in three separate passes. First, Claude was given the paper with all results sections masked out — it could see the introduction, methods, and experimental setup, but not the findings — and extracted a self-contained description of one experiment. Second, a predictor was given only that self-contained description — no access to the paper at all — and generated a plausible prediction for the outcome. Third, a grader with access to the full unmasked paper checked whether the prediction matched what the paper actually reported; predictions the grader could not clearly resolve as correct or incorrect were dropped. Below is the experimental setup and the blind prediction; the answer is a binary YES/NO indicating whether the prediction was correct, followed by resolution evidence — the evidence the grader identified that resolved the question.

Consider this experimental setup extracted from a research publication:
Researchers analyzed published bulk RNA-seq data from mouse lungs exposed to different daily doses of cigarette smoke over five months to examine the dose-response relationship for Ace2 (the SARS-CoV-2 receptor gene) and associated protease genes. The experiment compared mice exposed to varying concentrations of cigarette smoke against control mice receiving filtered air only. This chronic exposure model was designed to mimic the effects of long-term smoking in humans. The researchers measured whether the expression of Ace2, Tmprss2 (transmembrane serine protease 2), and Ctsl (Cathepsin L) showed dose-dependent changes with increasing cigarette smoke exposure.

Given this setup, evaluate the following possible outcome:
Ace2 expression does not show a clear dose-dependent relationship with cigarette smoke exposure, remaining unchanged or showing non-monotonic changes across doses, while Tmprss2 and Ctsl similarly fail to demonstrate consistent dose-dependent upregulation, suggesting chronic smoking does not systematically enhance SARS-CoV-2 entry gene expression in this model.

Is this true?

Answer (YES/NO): NO